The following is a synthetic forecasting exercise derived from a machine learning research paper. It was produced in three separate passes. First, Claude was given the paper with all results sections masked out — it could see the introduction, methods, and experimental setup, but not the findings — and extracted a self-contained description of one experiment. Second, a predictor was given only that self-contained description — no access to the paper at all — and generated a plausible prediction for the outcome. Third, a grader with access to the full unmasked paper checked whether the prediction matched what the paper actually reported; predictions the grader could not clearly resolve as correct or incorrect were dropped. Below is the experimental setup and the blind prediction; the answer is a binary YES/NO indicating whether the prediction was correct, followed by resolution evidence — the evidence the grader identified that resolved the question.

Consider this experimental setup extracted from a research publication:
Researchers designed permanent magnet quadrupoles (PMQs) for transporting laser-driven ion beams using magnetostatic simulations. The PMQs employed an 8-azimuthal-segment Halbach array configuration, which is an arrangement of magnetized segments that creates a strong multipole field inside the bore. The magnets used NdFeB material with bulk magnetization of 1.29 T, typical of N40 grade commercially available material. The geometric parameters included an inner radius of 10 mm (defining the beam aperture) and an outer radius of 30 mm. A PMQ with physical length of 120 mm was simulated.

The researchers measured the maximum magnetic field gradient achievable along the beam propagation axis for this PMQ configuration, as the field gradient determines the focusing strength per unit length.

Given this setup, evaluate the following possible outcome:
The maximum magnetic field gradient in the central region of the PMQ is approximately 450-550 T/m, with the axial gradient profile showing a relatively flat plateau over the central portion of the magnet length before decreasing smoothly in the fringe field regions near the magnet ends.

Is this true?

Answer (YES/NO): NO